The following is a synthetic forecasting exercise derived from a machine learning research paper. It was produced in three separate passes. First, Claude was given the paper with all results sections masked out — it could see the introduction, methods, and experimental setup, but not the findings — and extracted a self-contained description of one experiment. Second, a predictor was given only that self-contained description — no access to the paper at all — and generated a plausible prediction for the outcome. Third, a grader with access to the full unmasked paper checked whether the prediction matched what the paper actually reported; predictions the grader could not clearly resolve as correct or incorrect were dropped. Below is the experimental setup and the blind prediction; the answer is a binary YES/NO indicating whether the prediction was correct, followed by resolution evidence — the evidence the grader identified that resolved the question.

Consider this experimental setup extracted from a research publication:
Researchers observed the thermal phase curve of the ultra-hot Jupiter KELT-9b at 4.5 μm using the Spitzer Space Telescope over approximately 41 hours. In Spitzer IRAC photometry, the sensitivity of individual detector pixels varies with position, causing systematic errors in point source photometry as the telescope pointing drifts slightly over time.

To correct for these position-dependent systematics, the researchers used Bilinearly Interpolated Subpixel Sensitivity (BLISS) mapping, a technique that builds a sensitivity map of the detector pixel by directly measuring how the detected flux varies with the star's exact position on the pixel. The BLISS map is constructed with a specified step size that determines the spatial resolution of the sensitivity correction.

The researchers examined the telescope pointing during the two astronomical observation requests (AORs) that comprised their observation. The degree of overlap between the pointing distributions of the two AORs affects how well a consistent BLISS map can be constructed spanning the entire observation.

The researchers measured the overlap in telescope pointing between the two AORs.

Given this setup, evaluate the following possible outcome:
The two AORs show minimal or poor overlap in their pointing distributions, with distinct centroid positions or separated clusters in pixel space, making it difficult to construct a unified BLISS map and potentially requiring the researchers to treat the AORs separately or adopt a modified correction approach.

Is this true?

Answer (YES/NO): NO